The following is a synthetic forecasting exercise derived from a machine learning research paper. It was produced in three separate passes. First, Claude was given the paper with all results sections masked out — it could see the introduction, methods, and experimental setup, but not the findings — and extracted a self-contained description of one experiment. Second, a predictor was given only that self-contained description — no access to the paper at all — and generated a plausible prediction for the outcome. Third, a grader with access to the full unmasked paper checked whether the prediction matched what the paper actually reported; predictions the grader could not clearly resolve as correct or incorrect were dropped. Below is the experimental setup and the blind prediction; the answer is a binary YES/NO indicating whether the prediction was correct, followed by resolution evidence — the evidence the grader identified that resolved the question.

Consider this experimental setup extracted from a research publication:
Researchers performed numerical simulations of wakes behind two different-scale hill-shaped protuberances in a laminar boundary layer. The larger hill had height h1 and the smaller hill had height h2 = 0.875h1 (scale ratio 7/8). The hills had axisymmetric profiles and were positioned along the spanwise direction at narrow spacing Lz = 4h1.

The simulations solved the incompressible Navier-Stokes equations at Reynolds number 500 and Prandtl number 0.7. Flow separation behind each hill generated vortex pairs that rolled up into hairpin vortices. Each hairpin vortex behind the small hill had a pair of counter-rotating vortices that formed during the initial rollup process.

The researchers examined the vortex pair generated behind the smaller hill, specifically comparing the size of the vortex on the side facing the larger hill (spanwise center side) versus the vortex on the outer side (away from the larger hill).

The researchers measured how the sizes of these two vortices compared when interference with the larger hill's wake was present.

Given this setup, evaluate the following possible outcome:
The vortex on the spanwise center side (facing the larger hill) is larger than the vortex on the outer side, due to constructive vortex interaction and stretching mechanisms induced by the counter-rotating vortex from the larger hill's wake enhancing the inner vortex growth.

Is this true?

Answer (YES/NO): NO